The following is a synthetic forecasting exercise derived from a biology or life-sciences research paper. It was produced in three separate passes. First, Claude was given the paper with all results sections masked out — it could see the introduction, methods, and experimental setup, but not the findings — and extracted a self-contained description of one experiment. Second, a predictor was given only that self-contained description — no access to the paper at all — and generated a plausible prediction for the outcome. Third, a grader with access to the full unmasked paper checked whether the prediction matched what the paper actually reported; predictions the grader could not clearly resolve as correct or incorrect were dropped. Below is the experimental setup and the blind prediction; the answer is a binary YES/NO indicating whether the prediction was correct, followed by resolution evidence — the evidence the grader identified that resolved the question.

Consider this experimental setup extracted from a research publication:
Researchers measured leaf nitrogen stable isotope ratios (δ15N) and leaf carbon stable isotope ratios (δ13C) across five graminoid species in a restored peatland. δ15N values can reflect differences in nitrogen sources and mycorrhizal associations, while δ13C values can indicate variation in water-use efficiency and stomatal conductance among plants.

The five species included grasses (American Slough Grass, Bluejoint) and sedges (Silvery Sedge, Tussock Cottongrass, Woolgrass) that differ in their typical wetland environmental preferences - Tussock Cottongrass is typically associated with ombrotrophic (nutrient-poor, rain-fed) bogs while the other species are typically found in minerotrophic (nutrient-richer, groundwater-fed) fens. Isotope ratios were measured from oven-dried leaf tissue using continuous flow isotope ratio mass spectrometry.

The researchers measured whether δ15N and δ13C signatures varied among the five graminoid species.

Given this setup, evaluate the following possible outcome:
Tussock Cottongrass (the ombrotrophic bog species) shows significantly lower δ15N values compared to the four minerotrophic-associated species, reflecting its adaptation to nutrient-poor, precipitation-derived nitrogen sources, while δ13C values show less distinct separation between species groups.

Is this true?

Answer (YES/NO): NO